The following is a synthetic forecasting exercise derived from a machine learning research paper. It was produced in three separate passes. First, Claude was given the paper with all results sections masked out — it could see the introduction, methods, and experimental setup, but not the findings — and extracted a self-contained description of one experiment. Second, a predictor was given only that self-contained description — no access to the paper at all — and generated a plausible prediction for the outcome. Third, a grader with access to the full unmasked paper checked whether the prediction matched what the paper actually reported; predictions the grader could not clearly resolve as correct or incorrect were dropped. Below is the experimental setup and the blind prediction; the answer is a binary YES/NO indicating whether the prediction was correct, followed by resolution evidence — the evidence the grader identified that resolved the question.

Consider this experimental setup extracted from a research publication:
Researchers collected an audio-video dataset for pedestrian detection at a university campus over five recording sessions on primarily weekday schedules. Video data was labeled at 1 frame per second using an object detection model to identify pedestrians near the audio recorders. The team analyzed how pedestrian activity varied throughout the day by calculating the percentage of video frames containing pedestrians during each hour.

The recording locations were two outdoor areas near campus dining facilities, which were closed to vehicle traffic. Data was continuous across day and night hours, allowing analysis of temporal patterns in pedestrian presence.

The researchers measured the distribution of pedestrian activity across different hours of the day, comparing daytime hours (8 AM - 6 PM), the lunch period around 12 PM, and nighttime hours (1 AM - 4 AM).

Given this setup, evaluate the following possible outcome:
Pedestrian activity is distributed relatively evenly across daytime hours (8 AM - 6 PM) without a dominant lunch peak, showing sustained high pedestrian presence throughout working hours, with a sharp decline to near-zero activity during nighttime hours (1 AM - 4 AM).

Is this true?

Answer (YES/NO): NO